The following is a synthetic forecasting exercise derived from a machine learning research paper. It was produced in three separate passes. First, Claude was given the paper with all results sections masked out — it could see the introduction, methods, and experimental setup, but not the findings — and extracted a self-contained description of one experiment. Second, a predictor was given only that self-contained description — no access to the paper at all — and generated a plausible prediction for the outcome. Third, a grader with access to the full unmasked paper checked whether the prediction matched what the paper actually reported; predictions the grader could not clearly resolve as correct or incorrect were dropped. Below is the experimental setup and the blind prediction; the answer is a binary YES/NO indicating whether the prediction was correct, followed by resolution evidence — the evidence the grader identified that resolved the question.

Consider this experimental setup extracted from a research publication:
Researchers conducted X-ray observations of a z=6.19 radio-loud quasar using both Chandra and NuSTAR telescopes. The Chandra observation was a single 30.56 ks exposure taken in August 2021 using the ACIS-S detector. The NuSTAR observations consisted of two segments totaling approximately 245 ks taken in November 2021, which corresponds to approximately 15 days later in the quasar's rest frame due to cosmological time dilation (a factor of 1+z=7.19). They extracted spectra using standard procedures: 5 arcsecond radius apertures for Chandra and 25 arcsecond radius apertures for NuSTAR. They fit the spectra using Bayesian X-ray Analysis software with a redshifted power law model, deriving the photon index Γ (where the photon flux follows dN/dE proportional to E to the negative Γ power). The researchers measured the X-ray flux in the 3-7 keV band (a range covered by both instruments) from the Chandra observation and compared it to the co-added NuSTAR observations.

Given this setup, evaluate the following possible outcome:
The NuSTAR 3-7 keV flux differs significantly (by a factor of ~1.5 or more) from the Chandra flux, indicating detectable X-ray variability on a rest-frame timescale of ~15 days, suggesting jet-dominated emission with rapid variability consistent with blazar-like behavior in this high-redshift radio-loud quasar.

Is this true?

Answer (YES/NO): YES